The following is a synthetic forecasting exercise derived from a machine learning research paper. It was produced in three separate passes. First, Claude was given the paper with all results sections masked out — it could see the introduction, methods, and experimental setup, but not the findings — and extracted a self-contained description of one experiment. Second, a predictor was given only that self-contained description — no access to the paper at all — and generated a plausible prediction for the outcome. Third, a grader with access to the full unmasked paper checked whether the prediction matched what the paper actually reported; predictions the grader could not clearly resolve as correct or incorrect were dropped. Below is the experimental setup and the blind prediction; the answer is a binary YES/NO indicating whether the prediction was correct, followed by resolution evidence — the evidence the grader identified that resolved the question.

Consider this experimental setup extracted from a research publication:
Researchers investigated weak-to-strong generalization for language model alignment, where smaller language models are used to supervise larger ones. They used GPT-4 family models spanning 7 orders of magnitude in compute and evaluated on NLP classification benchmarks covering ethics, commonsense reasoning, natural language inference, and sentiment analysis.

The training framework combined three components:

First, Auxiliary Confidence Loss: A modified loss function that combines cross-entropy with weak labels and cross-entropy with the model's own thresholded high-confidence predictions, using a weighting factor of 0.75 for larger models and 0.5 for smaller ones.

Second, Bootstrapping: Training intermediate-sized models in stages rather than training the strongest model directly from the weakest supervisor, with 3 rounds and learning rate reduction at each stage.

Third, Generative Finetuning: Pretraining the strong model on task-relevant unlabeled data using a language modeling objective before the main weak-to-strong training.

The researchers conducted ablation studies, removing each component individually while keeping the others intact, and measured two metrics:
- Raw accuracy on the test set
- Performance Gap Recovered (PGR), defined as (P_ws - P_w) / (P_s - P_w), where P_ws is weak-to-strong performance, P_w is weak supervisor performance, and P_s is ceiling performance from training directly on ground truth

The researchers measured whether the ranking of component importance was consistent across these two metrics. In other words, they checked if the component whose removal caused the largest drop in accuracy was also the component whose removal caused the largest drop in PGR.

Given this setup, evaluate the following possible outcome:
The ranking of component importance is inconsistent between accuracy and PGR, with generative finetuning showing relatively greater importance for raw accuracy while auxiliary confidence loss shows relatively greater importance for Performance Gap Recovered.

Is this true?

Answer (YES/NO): NO